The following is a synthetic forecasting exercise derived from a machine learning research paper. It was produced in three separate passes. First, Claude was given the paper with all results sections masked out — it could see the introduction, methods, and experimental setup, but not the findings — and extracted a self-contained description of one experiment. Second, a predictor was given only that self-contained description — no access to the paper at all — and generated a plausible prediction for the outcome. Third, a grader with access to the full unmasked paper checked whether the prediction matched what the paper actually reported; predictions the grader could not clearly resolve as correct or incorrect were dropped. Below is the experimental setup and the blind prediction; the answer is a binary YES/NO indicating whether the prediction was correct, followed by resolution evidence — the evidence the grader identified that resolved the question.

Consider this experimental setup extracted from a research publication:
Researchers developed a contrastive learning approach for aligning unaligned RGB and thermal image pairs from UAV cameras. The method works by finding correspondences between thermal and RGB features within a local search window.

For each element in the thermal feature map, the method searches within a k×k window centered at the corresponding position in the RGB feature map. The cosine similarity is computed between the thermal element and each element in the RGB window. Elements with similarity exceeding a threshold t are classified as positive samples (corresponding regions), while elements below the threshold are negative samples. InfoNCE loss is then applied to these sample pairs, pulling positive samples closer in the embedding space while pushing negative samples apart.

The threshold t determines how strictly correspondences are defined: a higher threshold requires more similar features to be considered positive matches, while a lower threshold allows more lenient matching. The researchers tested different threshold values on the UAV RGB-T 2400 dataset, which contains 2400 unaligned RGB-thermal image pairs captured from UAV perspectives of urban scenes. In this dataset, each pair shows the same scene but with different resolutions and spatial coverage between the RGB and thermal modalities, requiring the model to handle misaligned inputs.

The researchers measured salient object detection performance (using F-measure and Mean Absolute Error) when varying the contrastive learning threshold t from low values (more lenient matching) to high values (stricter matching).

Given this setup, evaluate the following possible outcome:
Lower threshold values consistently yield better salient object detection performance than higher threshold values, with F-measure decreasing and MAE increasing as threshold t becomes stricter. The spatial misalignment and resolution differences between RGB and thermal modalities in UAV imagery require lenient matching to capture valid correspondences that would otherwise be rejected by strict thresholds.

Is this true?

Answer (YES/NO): NO